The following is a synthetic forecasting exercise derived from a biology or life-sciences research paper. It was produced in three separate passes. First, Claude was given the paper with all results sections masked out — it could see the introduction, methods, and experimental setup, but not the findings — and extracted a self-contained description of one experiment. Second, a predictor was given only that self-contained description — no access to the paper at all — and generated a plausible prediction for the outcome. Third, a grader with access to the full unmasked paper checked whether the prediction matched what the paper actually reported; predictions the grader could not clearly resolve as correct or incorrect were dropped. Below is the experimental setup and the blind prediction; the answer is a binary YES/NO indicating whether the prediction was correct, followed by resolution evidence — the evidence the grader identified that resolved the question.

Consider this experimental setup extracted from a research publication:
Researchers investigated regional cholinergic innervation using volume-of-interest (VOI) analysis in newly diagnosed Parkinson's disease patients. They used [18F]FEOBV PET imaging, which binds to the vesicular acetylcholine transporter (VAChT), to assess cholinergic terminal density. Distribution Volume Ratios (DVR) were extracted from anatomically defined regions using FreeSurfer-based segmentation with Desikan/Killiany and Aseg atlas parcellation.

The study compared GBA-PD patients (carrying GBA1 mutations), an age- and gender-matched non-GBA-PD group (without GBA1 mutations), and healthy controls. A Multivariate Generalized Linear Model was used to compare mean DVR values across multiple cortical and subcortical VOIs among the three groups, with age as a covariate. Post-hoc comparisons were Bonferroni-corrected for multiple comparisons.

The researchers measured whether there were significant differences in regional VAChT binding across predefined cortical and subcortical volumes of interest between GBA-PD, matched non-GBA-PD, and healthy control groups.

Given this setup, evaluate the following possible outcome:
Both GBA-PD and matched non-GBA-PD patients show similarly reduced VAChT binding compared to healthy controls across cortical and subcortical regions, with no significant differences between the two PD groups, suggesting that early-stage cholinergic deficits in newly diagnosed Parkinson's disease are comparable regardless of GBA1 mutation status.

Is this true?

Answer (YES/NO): NO